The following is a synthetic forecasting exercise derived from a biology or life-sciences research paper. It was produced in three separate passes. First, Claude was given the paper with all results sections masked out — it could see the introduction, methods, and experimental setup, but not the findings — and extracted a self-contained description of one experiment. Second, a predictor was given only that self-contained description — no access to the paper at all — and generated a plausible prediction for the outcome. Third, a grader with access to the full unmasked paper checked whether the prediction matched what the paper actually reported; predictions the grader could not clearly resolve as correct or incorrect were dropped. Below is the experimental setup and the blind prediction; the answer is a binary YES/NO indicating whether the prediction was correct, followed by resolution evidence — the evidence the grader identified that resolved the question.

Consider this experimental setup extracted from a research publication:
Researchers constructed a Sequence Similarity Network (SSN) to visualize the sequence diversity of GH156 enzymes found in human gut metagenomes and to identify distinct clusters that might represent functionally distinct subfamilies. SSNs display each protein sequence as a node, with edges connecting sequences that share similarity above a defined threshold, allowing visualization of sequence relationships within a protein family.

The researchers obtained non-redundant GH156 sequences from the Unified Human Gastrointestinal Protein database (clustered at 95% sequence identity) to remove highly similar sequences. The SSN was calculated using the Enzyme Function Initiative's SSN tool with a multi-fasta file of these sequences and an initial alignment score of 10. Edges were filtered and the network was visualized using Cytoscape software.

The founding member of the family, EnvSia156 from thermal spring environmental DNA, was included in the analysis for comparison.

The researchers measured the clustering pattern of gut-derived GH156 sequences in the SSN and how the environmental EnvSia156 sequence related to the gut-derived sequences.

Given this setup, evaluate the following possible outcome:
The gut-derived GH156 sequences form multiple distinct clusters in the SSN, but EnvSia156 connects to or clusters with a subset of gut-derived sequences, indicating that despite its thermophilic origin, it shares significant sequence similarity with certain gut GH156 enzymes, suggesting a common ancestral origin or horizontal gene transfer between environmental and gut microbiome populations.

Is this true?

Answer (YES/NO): YES